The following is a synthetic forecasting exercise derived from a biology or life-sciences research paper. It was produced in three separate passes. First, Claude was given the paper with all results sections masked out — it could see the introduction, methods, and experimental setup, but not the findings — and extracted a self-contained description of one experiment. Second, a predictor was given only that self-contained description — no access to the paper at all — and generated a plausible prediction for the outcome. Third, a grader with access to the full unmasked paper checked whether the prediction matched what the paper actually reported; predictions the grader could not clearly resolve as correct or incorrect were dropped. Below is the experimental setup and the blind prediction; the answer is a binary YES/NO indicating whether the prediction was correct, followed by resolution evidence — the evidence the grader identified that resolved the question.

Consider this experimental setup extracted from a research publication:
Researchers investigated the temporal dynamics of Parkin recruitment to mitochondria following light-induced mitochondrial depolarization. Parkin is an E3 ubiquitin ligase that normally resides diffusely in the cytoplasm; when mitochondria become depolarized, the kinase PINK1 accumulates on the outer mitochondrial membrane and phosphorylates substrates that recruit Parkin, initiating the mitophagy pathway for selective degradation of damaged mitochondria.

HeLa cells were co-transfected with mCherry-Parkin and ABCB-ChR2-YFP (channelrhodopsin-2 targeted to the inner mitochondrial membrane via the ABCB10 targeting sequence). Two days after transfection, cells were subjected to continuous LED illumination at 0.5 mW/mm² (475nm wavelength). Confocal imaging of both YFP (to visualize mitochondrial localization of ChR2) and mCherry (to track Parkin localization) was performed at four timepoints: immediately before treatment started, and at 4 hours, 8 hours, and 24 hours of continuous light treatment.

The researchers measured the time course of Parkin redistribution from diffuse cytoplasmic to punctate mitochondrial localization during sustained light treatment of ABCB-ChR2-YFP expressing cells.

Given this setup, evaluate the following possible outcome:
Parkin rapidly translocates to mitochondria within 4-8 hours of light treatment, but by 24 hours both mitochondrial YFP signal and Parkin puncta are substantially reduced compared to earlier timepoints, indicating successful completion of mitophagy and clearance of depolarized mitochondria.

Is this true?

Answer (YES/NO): NO